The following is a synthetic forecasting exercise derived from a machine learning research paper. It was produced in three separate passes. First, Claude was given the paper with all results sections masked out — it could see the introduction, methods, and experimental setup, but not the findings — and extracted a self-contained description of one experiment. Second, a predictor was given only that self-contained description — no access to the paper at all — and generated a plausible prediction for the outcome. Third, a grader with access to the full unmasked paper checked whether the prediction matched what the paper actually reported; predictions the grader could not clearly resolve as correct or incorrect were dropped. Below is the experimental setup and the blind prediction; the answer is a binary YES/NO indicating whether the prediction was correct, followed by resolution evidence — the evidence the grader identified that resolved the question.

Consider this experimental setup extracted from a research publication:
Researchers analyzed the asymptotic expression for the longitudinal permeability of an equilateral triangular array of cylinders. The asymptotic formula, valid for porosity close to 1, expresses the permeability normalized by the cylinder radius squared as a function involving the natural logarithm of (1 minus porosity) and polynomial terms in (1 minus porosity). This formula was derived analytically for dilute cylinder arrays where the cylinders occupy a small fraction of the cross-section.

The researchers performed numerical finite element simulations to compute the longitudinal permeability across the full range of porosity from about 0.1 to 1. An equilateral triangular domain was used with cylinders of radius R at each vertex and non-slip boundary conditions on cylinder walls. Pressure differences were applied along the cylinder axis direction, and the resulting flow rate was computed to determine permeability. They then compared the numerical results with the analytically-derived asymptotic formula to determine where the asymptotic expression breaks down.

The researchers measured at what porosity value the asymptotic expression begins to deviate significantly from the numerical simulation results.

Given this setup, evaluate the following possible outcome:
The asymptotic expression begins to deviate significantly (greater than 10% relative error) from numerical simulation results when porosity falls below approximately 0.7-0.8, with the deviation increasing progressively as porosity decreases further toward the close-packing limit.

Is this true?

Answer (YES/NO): NO